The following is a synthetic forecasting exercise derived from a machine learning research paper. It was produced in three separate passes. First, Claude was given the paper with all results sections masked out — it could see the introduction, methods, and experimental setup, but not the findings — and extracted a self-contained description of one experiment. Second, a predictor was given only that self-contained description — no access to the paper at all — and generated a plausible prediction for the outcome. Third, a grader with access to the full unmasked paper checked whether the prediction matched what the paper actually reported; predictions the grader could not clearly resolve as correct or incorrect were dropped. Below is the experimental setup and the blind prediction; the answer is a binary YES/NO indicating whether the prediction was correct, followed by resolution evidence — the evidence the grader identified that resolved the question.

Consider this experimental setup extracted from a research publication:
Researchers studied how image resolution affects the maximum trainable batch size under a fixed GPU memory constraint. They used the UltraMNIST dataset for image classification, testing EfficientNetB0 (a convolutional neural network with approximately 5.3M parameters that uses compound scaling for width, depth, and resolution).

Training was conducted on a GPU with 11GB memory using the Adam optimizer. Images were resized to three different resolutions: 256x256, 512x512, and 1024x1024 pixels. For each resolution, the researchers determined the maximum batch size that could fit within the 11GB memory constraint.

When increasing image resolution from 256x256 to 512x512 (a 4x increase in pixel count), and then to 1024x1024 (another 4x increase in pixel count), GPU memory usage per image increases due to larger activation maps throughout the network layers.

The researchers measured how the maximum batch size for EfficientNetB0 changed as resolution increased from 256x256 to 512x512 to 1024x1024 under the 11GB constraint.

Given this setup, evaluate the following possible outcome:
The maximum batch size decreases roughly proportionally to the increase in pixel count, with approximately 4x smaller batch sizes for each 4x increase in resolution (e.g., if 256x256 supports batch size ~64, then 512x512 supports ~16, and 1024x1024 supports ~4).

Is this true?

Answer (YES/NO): YES